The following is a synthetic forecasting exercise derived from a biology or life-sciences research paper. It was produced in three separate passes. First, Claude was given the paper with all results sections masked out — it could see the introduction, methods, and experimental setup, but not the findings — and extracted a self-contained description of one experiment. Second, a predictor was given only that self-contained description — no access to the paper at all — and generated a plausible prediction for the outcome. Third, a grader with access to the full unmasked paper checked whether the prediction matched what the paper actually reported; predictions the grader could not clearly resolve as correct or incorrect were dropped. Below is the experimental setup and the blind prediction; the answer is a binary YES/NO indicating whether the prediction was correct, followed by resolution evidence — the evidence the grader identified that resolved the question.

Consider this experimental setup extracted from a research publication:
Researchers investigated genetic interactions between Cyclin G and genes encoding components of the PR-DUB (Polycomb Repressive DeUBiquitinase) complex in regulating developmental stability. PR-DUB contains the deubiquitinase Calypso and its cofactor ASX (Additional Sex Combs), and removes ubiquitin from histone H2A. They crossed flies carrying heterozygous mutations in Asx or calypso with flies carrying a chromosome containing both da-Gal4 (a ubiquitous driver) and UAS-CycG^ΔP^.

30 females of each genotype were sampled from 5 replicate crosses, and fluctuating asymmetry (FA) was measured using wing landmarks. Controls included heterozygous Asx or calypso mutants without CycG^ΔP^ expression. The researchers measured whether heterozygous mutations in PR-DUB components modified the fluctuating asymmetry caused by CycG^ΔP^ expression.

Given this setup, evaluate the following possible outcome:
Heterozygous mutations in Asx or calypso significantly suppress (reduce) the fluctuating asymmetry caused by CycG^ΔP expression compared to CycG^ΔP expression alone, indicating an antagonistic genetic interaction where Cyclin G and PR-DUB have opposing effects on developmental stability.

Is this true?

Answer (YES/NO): NO